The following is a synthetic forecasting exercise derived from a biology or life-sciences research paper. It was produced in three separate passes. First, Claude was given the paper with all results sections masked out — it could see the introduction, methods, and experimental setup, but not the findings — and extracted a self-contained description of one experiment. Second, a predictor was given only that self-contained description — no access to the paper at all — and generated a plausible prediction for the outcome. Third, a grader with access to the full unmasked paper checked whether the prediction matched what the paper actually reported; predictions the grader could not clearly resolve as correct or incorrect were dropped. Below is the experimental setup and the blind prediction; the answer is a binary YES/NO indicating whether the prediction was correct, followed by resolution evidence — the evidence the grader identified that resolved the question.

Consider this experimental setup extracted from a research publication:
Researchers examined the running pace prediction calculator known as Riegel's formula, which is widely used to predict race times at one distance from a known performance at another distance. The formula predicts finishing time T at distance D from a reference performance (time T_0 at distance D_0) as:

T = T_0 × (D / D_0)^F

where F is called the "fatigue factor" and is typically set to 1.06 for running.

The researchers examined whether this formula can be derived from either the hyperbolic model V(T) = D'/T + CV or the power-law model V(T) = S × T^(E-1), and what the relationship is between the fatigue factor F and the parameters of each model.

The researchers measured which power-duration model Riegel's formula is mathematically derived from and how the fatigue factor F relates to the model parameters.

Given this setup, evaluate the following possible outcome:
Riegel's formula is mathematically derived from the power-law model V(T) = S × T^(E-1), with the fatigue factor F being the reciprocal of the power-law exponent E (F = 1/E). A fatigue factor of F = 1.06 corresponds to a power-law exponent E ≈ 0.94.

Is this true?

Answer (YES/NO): NO